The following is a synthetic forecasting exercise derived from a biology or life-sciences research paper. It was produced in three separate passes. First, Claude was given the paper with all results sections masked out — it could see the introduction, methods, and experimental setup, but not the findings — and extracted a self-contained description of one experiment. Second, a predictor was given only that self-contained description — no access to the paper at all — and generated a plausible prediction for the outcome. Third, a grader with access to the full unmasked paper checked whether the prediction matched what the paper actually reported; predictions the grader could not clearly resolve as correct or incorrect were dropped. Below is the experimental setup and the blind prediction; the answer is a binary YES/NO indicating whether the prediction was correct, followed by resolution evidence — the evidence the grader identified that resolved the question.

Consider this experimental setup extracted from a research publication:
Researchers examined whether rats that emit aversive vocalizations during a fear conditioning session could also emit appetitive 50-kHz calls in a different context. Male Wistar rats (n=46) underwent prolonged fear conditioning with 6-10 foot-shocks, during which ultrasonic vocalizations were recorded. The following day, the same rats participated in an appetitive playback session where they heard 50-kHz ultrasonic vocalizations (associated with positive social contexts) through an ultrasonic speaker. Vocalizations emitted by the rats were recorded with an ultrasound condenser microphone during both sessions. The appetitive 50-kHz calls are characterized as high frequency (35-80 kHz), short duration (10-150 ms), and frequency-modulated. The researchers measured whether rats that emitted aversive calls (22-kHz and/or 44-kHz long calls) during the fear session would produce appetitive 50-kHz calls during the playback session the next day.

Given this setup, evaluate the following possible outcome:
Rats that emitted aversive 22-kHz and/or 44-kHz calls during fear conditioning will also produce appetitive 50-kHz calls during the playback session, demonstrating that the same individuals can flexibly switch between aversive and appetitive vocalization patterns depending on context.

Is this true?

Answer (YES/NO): YES